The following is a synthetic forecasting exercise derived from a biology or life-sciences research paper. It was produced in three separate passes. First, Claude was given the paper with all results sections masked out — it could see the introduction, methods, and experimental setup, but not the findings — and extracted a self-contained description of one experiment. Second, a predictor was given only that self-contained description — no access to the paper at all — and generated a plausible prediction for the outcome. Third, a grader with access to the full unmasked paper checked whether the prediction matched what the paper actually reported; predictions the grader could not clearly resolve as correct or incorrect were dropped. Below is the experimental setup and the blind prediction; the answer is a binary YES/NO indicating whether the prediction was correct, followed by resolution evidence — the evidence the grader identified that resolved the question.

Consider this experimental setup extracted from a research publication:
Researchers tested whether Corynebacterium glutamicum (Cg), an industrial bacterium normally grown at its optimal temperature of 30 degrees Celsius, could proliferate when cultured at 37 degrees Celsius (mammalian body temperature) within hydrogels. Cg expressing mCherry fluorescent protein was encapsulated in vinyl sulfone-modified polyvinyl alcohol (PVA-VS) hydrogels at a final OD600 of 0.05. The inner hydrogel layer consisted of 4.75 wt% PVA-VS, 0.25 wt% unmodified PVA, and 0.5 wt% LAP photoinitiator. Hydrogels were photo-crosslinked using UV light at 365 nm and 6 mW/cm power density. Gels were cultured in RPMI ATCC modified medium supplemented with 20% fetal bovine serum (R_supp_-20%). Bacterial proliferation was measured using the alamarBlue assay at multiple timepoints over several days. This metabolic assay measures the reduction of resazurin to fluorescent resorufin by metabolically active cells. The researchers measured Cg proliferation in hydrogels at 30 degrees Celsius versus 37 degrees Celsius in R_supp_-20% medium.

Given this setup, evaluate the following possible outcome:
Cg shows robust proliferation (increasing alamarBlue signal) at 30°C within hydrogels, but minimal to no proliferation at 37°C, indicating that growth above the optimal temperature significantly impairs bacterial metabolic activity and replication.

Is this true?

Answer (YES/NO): NO